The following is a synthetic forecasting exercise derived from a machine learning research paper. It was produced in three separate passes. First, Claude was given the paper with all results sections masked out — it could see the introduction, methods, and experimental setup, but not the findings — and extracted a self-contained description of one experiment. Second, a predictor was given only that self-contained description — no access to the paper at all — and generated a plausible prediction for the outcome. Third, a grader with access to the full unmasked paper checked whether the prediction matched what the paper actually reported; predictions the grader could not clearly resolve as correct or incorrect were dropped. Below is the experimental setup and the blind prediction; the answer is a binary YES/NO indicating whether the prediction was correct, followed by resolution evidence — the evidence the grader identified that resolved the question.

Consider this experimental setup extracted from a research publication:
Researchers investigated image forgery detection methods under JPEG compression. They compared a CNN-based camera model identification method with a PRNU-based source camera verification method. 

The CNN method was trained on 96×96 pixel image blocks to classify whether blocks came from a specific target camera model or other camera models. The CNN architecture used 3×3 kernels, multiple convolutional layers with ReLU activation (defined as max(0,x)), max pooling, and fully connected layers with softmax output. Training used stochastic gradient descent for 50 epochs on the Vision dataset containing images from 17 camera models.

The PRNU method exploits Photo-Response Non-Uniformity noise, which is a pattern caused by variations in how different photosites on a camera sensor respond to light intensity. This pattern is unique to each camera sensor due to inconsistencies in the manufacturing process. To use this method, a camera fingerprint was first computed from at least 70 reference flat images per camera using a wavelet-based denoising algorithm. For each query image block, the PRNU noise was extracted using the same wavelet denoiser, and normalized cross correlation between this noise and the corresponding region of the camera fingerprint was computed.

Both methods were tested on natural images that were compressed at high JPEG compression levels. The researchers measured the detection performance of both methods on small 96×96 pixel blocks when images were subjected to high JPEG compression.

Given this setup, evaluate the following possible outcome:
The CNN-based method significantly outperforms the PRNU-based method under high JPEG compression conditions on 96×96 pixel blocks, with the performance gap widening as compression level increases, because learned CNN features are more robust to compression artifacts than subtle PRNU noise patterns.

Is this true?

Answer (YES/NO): NO